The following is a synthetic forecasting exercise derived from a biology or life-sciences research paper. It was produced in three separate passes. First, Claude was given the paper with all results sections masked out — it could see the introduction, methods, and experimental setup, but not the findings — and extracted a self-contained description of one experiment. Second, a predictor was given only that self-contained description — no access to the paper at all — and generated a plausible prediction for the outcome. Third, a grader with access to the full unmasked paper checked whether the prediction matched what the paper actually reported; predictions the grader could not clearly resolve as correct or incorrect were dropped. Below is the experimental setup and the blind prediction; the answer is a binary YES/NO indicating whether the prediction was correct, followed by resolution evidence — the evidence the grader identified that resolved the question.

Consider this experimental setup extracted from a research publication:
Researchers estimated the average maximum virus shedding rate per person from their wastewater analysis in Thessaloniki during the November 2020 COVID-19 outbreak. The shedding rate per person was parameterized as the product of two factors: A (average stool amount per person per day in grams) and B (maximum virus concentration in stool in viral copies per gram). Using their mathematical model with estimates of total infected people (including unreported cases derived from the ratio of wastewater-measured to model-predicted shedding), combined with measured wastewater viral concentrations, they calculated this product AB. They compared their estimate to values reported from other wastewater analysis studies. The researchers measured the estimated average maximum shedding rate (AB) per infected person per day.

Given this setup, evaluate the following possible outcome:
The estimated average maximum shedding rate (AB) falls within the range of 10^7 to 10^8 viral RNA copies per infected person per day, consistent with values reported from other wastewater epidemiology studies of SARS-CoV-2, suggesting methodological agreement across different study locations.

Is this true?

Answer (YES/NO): NO